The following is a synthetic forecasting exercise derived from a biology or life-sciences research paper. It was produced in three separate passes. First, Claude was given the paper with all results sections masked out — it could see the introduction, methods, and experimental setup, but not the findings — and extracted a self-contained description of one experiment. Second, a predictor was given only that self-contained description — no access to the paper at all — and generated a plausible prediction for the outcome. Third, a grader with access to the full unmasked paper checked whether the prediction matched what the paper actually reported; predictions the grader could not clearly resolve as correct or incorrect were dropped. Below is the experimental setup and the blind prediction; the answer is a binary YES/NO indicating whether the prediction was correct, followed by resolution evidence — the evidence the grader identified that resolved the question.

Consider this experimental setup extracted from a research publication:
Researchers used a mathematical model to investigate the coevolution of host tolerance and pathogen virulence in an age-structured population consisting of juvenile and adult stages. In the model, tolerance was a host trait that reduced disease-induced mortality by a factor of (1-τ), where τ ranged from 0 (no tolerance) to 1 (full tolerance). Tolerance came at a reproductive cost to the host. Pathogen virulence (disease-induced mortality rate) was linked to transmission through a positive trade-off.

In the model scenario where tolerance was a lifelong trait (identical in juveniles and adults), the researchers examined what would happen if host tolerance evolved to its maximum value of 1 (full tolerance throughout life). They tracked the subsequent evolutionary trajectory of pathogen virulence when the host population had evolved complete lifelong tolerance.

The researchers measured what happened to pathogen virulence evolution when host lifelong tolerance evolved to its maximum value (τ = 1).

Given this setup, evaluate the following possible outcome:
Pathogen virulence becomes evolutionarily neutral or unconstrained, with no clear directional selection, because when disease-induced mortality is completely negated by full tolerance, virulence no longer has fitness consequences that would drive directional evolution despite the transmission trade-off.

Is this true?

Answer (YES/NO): NO